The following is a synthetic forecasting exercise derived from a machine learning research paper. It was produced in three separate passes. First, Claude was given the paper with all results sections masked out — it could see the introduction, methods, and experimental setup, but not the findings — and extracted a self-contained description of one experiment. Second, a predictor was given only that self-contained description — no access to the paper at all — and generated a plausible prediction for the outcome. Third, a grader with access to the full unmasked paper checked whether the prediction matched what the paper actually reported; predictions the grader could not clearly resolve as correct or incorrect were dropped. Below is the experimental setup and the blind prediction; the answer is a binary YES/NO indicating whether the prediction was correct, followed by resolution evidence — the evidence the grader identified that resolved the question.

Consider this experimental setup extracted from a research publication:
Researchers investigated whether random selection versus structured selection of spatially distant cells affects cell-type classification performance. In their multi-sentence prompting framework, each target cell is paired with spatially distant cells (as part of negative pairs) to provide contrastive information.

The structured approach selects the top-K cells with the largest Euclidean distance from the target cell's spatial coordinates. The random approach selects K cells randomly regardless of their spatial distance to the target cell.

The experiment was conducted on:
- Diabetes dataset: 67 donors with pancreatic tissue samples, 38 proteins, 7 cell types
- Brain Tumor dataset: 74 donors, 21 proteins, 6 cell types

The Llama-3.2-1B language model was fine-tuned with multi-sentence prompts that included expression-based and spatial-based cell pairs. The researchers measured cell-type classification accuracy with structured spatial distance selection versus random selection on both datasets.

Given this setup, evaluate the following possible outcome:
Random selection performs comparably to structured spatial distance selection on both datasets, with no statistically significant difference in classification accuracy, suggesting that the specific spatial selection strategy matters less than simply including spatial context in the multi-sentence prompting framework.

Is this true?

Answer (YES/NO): NO